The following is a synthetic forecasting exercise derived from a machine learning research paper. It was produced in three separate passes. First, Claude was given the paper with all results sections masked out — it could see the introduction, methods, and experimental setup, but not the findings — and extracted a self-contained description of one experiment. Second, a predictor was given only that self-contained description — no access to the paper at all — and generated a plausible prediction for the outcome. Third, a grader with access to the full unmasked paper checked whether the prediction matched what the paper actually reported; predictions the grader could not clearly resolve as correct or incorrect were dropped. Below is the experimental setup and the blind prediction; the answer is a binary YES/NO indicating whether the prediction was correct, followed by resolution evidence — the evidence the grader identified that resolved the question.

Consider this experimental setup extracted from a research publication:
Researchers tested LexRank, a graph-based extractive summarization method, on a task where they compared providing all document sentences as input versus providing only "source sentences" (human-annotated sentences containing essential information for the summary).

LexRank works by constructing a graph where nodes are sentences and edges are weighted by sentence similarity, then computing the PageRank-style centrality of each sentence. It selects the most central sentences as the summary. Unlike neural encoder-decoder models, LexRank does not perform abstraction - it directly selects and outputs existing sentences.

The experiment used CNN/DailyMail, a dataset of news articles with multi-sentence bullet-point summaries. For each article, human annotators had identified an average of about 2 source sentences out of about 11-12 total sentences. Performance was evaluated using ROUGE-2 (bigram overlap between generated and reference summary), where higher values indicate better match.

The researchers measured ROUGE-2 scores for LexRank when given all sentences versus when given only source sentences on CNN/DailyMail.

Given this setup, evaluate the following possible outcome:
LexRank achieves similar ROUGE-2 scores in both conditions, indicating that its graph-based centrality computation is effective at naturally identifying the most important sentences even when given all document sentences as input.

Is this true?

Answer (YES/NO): NO